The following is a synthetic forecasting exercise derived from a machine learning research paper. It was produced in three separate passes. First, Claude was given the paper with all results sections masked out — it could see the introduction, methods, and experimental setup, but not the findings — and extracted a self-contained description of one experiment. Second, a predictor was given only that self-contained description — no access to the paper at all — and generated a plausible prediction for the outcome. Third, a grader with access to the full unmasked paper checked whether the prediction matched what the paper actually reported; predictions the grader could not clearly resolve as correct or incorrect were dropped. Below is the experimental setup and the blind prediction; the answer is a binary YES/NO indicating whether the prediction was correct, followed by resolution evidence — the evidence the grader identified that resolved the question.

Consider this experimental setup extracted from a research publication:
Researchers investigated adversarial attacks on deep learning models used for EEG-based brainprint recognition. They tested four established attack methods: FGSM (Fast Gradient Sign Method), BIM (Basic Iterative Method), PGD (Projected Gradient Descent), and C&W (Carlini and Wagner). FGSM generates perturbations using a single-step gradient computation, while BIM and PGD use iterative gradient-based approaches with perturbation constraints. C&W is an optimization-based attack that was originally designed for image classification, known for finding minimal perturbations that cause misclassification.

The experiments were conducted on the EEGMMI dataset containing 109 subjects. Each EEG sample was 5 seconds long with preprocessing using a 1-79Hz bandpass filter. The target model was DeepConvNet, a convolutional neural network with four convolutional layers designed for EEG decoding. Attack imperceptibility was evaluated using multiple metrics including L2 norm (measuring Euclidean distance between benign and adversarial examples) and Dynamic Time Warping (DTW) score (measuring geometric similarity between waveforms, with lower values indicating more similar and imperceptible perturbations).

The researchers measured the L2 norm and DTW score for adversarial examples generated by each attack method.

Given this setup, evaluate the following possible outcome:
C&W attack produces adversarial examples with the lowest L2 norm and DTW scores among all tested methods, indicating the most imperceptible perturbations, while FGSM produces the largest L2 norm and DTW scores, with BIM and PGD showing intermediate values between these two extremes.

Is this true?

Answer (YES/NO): NO